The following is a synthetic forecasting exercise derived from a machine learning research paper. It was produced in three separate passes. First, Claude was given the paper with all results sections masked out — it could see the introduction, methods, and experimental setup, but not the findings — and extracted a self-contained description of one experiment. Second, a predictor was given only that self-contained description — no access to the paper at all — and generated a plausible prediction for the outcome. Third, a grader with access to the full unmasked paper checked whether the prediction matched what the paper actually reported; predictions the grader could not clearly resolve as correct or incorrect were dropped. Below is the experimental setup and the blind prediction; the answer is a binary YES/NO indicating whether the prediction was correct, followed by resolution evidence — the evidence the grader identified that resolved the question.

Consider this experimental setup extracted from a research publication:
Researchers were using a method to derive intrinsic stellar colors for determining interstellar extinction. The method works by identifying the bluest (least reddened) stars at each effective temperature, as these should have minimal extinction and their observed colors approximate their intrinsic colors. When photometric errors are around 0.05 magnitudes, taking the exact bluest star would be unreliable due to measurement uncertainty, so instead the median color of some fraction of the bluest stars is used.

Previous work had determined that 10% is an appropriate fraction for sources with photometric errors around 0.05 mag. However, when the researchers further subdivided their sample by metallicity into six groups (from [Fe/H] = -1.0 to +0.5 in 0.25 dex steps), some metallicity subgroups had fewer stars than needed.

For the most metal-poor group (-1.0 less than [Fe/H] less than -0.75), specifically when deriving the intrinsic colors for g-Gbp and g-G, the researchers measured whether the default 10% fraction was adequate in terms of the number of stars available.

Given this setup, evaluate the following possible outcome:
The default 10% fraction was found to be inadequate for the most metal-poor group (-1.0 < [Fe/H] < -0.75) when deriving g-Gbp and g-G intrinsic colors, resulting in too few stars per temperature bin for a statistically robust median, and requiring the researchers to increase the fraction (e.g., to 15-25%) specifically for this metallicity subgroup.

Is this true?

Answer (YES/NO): YES